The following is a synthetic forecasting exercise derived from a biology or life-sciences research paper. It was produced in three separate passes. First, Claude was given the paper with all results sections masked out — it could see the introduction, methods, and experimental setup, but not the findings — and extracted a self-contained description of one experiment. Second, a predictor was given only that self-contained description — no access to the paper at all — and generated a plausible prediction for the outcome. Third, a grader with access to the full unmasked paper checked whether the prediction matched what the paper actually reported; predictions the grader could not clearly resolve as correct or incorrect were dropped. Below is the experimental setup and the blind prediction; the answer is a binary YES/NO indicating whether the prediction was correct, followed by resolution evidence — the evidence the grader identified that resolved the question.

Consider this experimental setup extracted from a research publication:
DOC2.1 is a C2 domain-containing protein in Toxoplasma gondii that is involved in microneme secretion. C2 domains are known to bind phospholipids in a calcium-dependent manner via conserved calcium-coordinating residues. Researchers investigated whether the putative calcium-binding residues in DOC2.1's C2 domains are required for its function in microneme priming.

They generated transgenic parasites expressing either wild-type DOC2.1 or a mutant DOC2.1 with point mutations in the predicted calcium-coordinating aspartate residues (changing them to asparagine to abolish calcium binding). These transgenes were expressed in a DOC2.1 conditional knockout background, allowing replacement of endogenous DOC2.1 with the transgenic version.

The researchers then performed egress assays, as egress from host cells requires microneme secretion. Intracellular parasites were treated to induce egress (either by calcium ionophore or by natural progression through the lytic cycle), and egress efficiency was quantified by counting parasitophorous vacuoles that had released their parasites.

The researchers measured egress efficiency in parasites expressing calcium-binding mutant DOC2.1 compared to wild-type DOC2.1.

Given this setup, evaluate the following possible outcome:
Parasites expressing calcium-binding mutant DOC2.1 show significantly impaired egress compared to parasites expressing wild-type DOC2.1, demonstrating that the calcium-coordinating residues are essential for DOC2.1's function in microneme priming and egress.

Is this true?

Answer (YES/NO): NO